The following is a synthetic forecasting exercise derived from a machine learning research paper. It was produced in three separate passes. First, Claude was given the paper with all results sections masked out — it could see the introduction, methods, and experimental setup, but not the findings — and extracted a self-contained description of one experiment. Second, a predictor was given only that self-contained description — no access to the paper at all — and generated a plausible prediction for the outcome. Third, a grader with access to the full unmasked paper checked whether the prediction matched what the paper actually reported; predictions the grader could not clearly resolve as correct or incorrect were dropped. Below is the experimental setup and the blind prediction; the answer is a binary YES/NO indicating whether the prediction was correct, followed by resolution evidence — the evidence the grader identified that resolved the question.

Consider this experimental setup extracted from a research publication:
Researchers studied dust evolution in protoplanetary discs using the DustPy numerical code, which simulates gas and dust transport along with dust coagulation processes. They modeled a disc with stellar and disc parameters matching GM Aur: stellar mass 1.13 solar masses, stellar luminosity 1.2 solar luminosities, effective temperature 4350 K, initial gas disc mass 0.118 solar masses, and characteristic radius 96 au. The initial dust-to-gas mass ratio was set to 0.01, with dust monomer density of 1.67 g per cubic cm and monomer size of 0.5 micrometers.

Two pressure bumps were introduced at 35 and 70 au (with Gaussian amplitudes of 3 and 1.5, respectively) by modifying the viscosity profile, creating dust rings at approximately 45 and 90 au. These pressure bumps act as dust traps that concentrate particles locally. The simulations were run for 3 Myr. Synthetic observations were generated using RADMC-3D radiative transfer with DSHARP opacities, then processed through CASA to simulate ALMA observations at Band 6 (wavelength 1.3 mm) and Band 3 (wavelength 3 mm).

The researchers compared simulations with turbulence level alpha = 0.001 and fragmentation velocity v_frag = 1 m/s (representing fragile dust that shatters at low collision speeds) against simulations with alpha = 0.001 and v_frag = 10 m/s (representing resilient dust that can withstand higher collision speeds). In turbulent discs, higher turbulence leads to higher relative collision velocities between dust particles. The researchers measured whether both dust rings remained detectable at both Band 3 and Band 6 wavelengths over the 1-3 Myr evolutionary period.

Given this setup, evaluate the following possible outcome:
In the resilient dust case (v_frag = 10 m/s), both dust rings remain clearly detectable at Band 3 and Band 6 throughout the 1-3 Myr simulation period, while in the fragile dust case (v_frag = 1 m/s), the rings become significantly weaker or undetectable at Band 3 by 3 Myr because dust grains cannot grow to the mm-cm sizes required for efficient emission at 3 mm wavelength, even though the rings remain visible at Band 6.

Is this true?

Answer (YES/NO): NO